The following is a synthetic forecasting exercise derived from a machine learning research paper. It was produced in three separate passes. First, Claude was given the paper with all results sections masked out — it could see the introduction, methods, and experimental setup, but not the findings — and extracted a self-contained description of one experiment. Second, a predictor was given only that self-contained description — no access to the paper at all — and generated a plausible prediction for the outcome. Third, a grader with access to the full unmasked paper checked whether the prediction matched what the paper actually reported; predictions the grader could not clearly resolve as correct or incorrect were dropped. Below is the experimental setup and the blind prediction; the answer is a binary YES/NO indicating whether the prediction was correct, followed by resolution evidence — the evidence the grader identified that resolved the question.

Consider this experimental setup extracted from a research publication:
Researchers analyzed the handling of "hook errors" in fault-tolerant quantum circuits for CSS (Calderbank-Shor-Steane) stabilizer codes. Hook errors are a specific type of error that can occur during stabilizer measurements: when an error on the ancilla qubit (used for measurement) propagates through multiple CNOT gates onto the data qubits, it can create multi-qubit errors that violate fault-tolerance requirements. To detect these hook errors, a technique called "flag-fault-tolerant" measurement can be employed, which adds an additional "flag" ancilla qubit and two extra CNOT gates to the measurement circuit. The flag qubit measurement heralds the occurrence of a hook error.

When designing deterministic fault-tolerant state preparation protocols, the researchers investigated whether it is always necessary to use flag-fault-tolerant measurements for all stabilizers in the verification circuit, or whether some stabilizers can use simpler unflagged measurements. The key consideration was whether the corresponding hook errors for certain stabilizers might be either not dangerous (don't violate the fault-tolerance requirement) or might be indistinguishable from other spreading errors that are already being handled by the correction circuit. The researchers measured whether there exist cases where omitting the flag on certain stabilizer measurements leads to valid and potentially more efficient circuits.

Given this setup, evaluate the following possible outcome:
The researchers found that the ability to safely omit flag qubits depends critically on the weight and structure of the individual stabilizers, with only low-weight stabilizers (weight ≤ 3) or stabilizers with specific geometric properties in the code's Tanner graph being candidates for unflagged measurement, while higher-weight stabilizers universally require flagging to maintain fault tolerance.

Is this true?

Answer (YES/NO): NO